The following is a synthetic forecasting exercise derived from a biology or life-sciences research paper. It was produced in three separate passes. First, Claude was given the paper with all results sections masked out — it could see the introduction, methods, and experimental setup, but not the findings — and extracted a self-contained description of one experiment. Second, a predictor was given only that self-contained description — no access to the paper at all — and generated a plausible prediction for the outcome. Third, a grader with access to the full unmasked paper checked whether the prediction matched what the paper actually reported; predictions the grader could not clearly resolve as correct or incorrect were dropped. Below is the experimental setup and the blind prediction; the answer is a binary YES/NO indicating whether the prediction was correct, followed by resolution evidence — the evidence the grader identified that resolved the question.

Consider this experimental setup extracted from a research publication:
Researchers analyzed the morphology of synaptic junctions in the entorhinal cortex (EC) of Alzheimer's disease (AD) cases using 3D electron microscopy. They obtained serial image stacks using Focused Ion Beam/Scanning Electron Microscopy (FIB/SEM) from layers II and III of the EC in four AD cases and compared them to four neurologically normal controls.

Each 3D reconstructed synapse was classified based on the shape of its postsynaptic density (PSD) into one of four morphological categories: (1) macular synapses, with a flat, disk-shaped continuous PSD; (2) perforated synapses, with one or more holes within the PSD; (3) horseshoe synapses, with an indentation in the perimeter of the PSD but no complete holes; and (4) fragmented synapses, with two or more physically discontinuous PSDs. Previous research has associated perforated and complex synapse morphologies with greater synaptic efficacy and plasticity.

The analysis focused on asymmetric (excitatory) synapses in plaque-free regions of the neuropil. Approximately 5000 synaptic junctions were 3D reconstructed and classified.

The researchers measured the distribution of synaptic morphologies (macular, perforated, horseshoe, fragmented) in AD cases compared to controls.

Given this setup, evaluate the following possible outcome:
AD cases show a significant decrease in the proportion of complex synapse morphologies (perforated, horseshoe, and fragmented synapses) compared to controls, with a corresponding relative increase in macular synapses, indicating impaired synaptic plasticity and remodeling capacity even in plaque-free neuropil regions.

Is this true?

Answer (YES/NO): NO